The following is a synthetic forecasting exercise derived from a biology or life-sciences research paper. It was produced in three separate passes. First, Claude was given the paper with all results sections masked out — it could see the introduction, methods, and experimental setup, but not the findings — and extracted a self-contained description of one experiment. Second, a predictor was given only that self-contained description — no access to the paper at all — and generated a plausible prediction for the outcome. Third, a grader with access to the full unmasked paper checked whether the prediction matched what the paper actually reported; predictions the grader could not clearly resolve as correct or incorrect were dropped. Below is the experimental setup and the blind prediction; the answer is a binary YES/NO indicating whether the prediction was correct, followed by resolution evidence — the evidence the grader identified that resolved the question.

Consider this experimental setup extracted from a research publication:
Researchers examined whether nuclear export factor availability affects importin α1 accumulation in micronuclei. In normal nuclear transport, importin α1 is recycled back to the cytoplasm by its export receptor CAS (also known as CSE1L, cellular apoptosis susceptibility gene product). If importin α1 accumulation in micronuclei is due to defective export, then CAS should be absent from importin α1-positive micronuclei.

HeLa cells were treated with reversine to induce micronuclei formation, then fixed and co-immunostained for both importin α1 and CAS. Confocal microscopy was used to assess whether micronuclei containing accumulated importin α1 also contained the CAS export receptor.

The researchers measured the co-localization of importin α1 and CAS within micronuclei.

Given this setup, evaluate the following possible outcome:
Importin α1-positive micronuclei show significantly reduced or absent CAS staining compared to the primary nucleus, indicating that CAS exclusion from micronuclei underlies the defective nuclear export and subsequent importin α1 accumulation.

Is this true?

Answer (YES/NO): NO